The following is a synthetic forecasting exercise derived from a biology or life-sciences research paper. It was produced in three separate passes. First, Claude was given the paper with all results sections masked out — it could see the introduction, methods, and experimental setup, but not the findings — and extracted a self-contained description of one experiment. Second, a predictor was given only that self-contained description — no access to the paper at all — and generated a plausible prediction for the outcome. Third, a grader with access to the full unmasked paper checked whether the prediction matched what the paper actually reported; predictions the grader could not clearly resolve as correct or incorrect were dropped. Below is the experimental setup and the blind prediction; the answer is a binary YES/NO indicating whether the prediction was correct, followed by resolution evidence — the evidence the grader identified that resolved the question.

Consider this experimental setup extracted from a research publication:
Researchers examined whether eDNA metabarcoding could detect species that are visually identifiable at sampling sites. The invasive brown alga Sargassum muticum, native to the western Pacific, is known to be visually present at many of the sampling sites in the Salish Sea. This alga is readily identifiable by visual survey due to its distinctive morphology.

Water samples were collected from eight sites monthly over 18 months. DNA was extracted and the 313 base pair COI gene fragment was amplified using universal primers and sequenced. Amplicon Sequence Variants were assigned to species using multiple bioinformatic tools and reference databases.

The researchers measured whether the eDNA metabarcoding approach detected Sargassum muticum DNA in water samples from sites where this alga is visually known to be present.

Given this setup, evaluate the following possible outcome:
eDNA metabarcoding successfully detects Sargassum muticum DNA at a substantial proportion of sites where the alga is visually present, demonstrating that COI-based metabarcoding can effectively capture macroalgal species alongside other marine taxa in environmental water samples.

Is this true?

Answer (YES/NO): NO